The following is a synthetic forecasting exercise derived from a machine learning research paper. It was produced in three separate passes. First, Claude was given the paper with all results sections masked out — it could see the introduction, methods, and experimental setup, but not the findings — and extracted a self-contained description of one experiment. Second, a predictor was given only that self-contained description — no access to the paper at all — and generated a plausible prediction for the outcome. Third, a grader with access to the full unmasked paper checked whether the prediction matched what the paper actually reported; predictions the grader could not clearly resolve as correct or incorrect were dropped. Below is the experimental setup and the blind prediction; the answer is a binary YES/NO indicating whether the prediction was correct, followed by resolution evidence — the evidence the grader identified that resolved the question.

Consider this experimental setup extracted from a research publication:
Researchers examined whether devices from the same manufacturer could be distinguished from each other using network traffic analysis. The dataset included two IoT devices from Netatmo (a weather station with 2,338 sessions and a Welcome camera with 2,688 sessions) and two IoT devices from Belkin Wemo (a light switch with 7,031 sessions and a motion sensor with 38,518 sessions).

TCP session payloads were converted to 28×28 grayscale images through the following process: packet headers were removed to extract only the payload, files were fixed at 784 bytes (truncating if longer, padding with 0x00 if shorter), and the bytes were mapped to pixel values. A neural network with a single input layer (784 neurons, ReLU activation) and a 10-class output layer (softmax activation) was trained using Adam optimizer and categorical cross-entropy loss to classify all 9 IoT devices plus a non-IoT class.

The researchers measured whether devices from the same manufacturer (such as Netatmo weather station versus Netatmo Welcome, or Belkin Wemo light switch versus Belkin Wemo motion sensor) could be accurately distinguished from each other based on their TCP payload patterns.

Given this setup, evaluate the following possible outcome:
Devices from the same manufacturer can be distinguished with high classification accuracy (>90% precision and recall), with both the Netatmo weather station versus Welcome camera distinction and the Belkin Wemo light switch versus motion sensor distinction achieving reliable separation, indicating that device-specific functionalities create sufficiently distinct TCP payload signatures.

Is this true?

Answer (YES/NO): YES